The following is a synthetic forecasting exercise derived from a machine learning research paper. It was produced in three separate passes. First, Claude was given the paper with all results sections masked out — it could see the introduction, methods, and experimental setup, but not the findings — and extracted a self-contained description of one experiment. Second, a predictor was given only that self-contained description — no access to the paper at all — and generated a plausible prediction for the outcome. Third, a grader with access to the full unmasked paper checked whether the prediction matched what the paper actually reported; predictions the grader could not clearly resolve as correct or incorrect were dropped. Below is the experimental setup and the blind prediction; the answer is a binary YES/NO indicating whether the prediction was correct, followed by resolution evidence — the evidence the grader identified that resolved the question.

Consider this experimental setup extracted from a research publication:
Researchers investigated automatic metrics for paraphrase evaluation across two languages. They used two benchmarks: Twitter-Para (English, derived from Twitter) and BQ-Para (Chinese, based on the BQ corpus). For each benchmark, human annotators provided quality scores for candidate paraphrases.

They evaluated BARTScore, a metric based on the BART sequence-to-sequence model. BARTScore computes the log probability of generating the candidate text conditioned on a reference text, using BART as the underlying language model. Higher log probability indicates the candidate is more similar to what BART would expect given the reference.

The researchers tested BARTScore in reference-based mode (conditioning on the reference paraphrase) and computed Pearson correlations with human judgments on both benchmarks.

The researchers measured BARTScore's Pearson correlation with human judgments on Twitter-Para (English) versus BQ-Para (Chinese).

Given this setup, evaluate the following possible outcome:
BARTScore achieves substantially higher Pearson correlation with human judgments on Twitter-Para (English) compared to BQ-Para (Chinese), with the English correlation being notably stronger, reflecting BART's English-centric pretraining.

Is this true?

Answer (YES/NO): YES